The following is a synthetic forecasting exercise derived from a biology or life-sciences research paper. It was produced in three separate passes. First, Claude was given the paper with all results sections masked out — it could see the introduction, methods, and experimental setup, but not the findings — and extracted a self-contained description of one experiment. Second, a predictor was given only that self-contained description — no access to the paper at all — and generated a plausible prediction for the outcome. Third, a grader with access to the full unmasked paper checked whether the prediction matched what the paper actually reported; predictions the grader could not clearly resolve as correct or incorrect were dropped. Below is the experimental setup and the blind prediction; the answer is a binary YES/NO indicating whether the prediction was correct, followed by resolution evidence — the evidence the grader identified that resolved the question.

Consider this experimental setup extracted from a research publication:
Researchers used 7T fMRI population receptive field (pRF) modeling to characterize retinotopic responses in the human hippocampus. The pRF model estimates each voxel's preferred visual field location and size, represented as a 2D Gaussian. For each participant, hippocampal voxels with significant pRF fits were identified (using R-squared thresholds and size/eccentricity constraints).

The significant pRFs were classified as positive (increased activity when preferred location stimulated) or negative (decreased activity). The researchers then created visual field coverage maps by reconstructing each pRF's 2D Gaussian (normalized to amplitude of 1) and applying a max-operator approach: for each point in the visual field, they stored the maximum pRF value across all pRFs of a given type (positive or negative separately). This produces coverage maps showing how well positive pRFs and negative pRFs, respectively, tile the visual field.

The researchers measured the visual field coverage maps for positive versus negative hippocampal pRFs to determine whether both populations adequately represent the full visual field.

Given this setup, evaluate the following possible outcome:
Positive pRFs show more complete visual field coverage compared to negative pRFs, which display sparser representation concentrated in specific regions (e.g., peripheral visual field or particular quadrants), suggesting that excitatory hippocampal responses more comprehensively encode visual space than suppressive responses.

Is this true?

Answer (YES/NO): NO